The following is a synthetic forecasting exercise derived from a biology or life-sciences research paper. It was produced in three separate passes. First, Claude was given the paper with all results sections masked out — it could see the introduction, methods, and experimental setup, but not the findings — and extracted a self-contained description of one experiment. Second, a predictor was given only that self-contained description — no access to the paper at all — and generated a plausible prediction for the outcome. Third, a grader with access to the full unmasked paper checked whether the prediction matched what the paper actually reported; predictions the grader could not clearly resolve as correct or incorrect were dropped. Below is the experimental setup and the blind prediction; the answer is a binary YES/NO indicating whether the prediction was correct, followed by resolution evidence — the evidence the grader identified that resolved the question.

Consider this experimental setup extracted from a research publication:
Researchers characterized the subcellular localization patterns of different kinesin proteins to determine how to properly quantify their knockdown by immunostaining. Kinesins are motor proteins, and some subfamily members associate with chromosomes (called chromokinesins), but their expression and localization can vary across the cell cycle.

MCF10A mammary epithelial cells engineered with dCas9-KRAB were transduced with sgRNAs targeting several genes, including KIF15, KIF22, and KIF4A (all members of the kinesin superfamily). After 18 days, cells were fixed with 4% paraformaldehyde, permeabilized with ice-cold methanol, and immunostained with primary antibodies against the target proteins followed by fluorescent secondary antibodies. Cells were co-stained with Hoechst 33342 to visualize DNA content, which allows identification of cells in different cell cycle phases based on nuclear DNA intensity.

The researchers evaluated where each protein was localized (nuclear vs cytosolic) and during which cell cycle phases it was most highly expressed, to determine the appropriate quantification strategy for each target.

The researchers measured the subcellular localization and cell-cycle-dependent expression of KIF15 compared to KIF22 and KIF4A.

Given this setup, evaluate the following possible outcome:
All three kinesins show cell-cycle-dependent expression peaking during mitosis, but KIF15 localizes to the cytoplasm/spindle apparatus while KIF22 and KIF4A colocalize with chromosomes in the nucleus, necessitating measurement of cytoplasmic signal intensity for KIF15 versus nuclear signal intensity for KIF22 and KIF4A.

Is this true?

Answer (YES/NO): NO